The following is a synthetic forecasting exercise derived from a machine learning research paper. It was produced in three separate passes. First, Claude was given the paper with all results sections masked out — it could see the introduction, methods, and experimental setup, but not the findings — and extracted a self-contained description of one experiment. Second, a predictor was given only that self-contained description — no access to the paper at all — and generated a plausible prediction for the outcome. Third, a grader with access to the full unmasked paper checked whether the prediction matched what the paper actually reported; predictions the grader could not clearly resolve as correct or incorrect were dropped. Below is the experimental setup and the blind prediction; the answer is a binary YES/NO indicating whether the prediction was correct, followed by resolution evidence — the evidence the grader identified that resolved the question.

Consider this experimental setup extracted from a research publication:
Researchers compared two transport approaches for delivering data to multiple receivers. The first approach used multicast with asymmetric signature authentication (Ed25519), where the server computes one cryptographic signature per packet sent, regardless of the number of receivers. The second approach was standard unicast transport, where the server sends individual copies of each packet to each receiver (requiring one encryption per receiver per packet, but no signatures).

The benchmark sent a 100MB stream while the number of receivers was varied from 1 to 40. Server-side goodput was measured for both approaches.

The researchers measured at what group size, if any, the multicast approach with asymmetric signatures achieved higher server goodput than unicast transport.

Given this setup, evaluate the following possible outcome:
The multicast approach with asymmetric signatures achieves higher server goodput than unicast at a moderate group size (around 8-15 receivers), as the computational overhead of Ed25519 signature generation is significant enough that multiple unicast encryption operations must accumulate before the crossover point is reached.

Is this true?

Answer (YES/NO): NO